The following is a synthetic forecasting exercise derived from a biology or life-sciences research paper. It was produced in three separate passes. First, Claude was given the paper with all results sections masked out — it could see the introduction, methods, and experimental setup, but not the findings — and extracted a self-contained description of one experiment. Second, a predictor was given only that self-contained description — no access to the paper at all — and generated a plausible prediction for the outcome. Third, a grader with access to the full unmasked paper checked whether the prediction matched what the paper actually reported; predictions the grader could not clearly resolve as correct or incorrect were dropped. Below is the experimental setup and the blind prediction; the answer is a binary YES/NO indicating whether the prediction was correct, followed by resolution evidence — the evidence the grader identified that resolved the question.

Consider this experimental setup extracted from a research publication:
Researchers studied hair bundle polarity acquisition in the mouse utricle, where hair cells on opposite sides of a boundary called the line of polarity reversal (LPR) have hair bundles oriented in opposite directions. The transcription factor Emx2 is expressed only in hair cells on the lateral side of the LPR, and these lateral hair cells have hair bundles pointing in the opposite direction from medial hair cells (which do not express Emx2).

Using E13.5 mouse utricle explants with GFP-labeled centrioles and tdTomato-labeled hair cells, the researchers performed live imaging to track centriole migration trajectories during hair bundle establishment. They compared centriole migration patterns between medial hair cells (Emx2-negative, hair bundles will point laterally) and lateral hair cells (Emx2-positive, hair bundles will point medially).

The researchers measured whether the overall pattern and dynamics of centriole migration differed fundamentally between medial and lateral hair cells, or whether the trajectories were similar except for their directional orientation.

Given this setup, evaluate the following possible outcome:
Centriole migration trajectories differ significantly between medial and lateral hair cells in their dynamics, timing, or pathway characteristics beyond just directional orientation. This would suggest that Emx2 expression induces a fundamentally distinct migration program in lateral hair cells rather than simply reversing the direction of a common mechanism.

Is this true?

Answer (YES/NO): NO